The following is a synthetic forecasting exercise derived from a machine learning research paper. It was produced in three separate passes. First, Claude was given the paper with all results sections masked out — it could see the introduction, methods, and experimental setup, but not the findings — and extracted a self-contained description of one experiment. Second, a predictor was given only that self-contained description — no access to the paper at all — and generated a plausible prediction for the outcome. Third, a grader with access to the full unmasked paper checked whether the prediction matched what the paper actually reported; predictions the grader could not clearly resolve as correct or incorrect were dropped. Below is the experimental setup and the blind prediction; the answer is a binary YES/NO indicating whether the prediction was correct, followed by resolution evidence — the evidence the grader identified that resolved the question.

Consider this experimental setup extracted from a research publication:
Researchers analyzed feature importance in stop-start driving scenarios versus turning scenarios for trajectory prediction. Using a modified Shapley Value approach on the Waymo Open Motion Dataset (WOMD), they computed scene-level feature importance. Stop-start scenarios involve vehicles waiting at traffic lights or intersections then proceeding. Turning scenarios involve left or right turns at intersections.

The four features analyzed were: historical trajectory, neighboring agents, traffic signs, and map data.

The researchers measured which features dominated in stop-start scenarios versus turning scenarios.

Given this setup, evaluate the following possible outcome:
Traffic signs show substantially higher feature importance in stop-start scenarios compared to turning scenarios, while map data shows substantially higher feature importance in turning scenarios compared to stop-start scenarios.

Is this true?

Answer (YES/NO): NO